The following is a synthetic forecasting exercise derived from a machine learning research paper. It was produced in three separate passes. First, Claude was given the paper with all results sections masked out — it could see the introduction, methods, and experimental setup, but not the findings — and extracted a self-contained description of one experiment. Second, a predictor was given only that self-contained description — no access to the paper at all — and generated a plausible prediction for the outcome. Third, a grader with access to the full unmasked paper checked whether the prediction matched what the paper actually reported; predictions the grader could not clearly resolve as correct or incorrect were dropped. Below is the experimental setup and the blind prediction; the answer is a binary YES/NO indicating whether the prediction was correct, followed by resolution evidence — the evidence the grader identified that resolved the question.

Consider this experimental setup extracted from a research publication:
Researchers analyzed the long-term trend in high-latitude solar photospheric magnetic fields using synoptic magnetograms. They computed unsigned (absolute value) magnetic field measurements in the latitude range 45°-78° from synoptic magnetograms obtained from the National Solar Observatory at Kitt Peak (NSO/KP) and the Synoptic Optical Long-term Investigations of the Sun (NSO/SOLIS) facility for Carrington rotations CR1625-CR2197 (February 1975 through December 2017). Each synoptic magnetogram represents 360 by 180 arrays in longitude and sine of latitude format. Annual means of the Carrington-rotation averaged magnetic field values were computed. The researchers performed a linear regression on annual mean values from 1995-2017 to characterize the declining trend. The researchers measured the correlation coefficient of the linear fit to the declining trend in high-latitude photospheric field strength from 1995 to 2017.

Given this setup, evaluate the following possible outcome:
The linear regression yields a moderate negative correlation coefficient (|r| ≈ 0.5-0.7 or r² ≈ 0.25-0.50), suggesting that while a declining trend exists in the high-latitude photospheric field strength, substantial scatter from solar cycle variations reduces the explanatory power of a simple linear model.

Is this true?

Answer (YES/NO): NO